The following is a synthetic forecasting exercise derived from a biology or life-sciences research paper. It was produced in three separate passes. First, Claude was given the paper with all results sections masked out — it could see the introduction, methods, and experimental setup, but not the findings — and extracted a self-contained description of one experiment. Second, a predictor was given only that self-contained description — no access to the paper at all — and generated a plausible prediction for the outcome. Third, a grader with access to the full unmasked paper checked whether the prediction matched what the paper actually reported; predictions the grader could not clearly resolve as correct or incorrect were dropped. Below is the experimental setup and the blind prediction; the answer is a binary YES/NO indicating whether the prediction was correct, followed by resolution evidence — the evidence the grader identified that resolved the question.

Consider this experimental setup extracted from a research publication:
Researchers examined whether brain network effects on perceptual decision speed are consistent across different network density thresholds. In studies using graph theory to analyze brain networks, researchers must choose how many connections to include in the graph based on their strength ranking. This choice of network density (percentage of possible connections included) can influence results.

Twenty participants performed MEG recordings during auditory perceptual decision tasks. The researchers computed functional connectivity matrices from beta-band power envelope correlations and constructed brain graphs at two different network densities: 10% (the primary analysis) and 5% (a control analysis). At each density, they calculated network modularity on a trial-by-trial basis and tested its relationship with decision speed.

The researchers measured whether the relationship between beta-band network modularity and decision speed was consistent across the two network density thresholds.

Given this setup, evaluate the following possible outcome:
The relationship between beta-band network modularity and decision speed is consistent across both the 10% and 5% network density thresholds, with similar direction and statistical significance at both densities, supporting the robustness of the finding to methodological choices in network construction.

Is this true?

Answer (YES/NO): YES